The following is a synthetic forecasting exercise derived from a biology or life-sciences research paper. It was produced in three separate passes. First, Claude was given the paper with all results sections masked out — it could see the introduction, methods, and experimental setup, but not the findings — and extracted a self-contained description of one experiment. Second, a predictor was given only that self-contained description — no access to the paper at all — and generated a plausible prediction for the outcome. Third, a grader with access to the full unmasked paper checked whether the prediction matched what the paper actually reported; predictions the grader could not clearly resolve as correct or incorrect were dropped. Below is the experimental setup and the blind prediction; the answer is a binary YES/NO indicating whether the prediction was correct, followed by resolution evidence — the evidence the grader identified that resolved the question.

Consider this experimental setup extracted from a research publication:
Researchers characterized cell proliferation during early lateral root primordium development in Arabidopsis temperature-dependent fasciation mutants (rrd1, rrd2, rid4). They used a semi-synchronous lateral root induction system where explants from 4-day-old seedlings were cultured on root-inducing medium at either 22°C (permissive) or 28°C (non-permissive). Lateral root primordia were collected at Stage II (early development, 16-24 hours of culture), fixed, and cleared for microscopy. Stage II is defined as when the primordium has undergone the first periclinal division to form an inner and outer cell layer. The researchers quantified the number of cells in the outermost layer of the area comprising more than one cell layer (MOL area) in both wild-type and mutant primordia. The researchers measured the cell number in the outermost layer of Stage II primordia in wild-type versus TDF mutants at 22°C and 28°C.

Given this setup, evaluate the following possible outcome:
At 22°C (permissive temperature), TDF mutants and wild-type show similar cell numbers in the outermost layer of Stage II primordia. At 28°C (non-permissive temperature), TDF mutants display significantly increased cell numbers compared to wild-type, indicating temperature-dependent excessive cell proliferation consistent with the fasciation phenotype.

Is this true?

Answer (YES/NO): YES